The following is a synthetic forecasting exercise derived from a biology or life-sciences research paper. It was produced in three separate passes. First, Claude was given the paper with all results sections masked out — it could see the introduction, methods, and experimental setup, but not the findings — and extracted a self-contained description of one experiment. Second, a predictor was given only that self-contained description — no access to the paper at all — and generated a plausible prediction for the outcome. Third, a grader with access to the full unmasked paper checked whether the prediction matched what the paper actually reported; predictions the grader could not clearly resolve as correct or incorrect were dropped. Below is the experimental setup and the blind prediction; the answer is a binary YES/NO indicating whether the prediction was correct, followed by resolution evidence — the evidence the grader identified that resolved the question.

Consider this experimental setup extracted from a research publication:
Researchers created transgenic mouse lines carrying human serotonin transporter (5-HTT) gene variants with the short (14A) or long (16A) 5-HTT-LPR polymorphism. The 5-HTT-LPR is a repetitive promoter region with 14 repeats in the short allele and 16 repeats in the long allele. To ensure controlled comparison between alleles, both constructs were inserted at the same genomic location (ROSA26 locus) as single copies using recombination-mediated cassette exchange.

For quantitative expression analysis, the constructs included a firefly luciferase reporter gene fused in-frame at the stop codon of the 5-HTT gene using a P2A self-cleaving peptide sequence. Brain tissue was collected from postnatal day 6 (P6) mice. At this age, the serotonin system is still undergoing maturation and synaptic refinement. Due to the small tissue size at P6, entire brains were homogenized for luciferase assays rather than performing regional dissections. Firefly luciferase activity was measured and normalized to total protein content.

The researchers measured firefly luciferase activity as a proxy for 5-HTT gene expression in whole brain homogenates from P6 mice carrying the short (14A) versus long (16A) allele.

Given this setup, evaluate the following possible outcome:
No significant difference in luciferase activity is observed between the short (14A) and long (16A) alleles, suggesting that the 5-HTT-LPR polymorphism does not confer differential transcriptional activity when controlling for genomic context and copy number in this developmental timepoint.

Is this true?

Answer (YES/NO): YES